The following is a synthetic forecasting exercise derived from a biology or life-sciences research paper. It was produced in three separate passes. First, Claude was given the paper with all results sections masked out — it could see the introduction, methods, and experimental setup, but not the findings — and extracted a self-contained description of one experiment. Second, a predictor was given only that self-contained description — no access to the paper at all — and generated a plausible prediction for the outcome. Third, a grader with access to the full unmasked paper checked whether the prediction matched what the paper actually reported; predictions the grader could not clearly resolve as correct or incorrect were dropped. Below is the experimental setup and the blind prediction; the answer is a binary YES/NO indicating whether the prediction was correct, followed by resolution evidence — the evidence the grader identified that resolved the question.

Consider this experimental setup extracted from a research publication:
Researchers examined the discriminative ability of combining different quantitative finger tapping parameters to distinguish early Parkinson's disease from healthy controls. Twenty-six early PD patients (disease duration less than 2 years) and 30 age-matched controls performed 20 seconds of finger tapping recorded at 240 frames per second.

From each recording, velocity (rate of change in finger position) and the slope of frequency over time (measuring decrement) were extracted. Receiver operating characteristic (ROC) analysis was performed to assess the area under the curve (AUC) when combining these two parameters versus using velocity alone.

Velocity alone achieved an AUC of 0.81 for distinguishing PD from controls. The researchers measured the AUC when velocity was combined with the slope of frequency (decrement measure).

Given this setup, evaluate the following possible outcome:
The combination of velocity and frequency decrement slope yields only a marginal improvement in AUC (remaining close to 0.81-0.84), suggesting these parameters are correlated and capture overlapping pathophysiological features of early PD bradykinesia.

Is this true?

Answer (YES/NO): NO